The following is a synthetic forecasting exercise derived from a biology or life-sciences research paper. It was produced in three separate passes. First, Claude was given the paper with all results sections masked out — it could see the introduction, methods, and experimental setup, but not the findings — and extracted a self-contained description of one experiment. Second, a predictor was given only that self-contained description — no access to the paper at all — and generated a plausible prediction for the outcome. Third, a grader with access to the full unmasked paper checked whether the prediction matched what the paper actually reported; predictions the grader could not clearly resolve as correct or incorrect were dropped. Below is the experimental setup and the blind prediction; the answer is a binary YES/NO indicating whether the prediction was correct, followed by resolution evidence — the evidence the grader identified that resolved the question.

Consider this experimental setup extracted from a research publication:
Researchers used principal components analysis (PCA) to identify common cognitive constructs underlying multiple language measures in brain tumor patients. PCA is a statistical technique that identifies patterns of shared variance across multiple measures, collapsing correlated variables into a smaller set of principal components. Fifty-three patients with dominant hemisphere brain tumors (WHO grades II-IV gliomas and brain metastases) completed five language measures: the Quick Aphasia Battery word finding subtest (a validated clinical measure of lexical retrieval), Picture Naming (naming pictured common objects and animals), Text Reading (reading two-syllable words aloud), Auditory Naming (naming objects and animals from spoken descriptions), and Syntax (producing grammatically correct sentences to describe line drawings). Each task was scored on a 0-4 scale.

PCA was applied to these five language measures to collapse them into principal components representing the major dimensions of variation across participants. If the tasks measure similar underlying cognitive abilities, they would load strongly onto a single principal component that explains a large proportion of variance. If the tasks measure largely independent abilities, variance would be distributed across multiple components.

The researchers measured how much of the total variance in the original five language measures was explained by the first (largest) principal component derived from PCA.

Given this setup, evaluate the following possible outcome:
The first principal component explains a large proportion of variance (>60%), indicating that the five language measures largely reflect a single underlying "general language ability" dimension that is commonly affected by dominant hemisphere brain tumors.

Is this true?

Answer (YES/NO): NO